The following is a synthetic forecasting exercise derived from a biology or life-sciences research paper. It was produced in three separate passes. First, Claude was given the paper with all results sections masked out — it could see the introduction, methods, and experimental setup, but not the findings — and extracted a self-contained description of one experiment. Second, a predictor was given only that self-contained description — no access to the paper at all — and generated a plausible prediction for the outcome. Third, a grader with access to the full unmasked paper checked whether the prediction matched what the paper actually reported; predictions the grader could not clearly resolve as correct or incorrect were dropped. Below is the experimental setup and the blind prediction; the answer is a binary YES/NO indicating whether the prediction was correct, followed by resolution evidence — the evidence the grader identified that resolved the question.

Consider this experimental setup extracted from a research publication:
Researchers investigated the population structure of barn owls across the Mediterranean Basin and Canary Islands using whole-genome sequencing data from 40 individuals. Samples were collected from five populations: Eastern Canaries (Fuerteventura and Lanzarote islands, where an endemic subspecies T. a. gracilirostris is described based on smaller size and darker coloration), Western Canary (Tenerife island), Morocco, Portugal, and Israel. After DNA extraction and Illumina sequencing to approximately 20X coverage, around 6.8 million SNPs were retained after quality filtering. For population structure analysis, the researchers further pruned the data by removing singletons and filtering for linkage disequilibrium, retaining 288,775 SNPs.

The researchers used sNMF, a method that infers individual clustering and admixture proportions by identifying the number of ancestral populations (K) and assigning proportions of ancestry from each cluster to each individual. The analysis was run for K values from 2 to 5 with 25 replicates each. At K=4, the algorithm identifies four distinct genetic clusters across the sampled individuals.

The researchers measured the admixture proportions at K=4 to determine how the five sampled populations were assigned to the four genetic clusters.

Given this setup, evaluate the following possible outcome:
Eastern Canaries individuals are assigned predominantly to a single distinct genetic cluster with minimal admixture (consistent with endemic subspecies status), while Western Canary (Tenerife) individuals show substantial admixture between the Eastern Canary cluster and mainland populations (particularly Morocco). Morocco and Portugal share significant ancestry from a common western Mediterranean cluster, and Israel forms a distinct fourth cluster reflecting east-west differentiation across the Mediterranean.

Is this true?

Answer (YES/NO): NO